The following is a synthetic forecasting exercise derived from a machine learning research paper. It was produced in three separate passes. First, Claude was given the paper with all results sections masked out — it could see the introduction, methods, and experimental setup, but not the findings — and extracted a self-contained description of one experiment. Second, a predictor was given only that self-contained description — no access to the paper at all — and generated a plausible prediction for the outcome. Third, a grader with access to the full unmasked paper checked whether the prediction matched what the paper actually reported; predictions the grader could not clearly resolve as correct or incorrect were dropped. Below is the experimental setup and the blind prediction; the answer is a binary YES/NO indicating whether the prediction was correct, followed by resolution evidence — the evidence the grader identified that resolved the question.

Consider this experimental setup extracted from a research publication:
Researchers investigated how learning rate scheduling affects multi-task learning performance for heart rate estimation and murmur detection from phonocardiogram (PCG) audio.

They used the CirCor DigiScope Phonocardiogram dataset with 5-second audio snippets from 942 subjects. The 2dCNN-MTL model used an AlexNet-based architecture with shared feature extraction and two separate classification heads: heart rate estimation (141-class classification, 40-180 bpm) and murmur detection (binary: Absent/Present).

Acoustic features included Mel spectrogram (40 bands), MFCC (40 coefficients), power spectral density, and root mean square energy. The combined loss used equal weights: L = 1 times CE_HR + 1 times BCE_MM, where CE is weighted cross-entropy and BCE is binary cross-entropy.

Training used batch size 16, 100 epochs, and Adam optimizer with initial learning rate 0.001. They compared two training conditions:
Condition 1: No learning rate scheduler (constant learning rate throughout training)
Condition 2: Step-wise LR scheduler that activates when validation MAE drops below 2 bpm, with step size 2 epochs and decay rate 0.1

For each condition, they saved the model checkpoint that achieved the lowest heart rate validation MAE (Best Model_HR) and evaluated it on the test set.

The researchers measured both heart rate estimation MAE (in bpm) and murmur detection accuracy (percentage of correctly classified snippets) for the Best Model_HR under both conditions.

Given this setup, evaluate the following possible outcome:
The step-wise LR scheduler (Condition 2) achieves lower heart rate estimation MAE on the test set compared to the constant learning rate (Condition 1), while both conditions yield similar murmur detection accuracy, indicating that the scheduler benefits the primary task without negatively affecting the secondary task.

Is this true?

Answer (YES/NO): NO